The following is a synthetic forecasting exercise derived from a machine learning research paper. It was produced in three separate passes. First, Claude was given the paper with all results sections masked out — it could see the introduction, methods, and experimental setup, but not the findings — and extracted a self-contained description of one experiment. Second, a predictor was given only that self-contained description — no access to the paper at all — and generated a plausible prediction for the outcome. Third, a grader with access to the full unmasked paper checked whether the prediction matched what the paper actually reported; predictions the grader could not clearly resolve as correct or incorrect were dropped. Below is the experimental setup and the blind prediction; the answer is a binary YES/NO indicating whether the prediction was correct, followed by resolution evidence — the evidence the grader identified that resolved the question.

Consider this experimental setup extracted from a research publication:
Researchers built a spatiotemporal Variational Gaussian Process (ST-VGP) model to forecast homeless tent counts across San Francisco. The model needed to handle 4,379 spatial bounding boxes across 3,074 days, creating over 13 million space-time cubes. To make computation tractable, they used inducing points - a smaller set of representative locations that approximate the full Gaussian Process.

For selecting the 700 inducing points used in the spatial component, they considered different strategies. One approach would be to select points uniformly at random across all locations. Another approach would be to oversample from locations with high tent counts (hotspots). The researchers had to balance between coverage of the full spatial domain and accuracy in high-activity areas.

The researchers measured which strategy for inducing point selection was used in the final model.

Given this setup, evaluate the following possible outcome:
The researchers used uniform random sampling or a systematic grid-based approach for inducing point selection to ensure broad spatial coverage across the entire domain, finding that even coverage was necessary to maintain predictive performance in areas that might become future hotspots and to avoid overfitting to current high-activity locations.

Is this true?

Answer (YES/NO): NO